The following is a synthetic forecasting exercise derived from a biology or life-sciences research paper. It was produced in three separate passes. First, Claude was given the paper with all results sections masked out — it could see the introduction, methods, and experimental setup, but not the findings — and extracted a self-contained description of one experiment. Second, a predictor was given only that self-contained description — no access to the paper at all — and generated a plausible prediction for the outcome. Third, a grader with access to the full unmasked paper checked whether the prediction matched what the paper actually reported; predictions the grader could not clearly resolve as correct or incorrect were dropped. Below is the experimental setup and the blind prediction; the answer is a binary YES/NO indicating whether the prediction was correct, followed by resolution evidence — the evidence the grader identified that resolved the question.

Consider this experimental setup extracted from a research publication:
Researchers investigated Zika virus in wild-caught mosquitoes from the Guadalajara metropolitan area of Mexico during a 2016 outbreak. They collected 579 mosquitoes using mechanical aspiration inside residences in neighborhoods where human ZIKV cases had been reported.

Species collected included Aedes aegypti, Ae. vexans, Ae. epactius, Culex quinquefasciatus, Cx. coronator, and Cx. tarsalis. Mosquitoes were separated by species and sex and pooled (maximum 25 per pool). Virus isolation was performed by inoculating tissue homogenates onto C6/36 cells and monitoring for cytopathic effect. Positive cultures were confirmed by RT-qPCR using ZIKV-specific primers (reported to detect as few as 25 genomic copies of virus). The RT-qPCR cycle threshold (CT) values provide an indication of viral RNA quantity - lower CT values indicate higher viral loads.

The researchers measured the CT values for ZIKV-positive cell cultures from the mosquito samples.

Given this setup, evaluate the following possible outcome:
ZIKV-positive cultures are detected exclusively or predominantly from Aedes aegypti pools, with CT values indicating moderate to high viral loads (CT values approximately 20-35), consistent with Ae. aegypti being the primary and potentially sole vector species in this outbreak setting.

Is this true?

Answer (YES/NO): NO